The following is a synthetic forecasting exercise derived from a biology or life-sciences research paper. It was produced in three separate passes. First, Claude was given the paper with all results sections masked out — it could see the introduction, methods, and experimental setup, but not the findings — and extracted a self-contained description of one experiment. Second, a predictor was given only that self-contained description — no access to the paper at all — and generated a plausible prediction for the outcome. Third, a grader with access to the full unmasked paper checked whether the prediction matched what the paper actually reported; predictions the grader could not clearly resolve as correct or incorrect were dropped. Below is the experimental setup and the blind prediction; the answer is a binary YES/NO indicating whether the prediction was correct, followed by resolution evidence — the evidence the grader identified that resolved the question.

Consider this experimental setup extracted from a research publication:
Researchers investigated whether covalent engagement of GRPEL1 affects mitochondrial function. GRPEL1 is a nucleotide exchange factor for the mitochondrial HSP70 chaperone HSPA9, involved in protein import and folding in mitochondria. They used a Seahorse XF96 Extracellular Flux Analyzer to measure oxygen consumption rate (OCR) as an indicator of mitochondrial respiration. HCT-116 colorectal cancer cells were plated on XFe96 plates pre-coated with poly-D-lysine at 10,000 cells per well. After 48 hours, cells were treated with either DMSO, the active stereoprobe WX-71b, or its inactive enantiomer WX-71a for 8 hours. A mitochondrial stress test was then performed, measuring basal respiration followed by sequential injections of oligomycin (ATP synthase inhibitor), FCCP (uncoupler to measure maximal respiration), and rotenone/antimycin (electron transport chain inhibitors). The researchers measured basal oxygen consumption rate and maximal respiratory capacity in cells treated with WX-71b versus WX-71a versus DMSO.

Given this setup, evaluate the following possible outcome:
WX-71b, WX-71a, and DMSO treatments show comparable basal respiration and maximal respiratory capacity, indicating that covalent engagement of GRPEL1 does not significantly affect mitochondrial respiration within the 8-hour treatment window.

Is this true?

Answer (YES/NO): NO